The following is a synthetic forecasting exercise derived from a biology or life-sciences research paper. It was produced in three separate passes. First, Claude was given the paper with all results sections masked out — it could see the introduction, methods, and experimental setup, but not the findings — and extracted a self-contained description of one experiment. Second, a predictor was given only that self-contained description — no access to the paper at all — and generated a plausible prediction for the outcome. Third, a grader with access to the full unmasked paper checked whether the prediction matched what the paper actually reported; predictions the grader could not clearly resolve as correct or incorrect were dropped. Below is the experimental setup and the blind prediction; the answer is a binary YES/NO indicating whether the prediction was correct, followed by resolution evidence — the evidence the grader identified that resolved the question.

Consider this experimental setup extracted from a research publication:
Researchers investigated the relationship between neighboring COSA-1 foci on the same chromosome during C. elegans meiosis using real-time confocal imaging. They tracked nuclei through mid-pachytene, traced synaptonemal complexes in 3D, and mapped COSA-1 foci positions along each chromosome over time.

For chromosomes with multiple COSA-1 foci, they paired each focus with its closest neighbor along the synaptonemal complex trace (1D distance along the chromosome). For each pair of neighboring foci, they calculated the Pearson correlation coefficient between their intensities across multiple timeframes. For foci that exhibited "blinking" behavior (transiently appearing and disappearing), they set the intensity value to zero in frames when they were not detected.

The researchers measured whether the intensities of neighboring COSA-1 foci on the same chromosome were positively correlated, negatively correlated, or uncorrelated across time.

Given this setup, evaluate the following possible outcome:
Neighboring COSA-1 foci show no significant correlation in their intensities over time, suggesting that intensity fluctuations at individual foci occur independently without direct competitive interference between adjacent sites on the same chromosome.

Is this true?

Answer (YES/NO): YES